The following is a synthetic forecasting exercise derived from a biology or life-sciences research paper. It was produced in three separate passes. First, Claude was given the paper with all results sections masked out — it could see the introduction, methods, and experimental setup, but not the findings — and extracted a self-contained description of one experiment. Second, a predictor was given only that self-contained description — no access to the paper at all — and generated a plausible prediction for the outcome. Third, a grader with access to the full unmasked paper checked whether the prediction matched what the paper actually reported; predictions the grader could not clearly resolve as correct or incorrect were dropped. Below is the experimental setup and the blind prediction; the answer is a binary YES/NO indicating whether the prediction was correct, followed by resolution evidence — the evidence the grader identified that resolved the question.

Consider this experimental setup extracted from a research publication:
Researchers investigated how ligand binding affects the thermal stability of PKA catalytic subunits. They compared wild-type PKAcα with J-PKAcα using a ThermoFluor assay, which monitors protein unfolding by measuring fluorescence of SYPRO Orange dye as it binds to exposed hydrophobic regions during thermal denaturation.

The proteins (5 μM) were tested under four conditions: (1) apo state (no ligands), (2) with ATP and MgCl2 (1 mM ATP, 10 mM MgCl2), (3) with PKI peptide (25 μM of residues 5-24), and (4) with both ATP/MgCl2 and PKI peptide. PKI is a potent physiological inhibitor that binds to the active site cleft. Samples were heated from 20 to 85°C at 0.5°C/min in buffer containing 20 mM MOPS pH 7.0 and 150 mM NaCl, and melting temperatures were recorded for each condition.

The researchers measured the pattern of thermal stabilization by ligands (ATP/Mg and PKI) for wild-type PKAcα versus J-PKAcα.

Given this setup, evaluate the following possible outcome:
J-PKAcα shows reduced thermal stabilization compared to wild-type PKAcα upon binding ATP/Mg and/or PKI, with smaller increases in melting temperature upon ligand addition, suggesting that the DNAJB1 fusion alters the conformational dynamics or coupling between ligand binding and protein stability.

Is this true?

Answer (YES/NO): NO